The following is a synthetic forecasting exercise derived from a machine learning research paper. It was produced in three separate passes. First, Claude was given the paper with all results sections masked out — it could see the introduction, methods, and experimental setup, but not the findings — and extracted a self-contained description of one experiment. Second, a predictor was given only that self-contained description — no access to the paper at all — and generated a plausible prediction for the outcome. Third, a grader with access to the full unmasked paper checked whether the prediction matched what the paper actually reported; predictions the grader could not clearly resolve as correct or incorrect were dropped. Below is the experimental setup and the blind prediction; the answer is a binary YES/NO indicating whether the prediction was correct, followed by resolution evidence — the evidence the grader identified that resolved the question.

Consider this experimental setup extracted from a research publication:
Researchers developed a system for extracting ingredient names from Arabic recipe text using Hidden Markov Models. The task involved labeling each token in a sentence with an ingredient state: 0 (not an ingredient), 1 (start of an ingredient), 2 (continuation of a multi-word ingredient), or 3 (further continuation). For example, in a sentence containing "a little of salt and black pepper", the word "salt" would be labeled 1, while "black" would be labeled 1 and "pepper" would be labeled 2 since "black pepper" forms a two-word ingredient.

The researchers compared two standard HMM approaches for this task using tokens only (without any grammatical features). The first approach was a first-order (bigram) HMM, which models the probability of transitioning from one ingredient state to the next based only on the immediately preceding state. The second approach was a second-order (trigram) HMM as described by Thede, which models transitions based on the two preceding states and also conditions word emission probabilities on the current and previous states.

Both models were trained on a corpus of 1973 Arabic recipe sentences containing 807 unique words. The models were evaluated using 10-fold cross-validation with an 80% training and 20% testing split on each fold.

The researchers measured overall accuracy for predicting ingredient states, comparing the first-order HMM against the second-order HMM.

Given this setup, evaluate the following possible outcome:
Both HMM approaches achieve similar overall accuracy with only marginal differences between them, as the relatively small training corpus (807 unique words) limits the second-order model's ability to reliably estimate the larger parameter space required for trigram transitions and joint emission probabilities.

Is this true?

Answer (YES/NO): YES